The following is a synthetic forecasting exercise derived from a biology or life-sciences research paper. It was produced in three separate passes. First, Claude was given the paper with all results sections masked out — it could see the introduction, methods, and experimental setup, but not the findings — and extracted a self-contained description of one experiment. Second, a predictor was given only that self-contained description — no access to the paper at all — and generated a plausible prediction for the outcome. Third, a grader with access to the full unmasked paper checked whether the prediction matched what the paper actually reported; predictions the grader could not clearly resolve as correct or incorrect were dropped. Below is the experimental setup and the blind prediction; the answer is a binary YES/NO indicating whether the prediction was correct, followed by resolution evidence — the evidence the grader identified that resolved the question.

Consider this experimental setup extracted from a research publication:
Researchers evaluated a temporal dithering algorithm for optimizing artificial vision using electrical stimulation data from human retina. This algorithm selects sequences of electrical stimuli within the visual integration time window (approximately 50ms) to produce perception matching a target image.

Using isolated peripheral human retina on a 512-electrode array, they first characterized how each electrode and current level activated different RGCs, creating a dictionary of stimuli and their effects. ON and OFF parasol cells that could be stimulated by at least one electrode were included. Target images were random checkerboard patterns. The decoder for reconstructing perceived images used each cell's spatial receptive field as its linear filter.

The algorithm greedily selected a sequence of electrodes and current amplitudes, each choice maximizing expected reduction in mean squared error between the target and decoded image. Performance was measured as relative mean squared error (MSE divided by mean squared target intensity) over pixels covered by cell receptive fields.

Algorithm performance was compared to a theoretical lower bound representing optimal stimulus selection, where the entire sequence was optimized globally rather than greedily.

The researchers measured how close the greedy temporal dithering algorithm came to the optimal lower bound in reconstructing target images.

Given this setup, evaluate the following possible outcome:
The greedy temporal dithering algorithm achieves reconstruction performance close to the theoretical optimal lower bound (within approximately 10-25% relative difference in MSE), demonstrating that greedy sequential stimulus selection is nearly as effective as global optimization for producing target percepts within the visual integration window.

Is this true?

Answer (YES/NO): NO